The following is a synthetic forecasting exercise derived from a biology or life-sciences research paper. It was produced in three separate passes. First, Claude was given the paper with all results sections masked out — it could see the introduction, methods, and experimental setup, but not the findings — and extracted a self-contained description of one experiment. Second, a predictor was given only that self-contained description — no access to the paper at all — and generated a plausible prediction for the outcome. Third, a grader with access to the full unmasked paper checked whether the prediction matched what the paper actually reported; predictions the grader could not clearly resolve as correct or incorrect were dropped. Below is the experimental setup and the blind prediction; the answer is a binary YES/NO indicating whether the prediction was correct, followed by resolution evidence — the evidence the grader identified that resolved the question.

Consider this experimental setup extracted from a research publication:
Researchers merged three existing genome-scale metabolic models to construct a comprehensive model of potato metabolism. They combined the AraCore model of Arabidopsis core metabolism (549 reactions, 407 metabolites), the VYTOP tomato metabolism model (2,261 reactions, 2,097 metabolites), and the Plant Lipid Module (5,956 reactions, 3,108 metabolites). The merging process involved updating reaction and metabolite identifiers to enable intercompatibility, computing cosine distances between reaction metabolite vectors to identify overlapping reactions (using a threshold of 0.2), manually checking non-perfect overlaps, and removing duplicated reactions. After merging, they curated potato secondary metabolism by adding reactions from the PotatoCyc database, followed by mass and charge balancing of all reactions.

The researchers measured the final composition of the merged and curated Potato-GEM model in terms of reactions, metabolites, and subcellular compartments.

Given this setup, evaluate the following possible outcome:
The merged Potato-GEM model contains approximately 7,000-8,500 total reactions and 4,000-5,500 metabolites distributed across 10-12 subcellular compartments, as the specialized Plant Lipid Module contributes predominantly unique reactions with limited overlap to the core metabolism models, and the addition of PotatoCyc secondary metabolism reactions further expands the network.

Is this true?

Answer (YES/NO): NO